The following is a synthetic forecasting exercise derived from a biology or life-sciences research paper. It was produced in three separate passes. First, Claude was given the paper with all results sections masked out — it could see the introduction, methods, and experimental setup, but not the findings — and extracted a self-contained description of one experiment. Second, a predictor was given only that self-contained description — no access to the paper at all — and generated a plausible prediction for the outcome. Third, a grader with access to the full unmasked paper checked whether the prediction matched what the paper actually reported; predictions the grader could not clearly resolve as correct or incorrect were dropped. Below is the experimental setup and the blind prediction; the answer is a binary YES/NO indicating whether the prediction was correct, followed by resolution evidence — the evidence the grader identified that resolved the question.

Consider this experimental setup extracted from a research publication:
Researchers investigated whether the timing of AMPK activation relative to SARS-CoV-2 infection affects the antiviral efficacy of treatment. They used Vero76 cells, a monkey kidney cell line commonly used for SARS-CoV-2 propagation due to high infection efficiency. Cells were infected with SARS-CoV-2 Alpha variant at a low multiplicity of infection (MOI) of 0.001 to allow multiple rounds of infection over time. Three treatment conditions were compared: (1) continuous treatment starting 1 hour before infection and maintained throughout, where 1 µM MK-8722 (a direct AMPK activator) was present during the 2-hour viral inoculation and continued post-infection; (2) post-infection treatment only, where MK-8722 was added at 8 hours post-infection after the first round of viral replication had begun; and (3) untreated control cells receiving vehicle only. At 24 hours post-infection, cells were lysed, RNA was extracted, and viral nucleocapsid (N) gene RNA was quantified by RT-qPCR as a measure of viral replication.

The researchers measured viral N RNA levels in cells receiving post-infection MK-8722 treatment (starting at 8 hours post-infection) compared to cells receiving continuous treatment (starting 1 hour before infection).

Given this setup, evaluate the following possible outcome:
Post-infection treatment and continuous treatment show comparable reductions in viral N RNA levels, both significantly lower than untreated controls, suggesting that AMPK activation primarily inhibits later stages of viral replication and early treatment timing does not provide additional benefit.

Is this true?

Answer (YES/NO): YES